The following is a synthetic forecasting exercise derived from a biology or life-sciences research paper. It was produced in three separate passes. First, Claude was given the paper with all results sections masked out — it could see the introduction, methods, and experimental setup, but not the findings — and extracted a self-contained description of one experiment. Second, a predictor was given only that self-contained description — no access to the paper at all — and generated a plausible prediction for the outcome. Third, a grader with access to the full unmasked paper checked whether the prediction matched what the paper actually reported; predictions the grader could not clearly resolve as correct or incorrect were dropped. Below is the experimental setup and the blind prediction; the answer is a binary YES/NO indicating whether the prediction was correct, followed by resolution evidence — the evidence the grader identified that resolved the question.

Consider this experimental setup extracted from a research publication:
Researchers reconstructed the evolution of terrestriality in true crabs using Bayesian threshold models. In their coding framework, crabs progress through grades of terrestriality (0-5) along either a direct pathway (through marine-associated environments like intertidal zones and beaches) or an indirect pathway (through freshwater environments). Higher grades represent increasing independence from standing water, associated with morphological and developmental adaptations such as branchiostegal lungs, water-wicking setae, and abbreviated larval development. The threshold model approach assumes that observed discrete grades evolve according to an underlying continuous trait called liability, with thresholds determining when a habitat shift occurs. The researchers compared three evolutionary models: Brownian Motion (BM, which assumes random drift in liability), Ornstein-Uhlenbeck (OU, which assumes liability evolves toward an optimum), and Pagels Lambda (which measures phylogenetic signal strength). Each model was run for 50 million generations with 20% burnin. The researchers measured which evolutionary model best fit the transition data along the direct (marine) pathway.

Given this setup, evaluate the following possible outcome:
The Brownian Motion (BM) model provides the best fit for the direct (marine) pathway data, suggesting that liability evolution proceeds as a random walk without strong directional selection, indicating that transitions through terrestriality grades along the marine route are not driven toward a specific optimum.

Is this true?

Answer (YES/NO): NO